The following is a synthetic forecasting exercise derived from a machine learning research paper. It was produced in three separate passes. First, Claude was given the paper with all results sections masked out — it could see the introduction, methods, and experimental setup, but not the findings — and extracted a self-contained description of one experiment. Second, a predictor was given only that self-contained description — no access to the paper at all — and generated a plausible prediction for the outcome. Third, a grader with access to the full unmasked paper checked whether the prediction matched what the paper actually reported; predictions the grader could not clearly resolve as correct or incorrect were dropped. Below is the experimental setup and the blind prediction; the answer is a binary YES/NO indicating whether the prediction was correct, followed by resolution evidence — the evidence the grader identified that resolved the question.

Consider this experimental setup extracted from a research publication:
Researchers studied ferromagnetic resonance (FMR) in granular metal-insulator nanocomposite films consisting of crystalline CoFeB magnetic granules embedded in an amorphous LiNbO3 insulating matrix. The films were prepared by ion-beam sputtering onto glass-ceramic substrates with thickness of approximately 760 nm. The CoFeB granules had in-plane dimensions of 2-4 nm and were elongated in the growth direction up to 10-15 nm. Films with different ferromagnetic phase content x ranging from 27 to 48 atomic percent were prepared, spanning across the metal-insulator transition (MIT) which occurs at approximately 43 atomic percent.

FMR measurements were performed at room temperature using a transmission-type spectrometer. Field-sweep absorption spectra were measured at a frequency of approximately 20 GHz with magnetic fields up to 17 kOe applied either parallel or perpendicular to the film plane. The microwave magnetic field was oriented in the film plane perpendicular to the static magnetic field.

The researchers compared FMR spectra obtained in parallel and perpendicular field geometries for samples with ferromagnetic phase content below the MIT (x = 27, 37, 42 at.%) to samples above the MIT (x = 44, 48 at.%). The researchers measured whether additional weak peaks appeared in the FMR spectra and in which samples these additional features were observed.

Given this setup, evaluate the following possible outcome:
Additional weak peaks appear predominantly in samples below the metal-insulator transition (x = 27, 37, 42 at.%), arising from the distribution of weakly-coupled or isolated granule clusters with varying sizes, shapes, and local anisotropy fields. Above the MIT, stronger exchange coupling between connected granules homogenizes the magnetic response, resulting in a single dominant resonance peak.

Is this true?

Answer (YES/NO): NO